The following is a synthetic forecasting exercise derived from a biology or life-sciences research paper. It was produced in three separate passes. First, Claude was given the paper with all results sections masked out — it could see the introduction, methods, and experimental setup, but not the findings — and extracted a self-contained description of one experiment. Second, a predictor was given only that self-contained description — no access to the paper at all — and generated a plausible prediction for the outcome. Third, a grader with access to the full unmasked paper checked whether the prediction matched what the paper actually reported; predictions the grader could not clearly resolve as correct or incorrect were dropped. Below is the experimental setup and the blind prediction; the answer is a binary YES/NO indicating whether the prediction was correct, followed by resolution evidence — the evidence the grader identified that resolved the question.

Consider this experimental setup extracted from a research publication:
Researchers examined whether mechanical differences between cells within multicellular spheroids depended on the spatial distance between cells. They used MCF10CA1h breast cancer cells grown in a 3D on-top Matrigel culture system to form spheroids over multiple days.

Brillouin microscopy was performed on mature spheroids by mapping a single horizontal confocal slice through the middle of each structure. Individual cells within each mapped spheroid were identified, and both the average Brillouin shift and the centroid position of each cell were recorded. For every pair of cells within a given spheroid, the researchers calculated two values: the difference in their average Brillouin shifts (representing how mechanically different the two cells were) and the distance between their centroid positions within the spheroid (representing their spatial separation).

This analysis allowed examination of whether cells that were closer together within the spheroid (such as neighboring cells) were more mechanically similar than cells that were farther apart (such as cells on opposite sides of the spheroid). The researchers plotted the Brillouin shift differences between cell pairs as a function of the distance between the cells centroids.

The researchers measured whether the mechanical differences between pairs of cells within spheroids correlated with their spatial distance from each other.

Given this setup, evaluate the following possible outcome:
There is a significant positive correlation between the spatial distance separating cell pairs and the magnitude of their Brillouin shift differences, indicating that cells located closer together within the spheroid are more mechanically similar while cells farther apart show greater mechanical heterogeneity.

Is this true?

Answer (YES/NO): NO